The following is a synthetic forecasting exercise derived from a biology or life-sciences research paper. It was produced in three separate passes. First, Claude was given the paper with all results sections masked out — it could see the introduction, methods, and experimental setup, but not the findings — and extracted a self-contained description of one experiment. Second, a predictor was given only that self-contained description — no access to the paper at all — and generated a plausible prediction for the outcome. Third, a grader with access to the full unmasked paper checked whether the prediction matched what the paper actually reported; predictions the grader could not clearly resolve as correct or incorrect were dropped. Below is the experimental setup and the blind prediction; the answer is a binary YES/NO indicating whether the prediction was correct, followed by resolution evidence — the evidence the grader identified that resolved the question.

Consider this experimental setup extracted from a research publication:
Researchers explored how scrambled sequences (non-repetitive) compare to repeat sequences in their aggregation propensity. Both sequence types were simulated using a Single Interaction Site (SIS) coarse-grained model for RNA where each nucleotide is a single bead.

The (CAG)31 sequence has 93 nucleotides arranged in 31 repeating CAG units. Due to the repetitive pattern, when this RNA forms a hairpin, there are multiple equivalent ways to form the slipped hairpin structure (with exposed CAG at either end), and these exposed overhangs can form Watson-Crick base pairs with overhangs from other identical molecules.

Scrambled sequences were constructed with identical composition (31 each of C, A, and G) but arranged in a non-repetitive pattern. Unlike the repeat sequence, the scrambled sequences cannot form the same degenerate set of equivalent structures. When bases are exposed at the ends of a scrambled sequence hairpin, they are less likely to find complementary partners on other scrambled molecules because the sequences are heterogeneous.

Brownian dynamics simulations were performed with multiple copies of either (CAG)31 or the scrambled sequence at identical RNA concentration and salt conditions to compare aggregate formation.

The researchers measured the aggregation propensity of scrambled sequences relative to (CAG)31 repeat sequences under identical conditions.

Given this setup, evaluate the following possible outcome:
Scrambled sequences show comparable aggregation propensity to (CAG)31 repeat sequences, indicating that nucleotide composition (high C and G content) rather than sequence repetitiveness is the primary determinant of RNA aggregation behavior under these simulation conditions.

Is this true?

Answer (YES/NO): NO